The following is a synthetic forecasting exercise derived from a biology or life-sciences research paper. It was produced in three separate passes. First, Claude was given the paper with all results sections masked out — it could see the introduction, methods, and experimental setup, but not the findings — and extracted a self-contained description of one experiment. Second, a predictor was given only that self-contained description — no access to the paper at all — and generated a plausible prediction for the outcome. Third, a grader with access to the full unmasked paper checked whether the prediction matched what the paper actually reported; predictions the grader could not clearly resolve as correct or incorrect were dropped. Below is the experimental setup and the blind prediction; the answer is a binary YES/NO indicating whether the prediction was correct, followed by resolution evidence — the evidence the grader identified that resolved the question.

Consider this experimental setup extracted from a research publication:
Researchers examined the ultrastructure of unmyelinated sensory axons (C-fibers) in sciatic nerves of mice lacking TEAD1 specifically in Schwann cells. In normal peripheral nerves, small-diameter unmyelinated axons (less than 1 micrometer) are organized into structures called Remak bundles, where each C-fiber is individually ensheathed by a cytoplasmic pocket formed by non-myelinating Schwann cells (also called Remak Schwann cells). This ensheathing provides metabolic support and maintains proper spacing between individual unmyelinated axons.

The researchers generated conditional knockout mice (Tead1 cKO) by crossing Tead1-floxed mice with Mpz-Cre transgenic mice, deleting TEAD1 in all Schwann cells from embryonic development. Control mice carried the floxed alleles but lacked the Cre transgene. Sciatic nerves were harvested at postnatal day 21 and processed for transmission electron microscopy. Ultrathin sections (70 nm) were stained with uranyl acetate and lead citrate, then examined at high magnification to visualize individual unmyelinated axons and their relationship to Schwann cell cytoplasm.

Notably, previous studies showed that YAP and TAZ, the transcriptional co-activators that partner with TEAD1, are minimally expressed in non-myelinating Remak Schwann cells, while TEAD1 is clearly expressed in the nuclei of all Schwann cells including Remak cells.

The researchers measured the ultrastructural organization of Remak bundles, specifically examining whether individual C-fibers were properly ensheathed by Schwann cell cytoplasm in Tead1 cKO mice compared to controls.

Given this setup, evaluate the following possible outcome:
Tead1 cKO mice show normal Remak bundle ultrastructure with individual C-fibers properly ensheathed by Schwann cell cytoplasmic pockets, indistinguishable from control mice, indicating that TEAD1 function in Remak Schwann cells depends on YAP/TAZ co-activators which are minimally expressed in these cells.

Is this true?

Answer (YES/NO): NO